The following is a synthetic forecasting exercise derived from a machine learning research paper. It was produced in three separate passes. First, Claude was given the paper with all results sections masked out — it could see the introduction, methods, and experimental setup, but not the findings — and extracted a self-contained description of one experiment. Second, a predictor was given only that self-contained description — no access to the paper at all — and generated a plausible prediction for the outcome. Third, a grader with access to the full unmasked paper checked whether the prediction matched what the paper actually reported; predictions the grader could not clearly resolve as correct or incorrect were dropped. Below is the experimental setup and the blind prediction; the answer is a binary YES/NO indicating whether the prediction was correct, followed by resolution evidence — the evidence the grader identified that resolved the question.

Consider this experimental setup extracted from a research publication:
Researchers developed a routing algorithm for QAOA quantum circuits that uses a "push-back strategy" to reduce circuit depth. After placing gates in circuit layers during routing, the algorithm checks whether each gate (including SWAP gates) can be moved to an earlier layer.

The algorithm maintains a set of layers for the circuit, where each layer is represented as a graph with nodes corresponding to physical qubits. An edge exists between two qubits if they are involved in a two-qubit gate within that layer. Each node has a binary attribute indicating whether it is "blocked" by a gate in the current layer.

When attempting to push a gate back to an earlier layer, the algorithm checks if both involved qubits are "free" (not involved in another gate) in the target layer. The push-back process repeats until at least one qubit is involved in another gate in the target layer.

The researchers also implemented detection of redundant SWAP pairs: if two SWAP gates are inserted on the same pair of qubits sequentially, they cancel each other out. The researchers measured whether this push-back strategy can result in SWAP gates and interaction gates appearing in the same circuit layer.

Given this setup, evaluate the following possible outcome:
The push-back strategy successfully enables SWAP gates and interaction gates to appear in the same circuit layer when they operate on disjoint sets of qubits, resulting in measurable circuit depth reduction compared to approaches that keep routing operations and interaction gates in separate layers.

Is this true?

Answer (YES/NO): YES